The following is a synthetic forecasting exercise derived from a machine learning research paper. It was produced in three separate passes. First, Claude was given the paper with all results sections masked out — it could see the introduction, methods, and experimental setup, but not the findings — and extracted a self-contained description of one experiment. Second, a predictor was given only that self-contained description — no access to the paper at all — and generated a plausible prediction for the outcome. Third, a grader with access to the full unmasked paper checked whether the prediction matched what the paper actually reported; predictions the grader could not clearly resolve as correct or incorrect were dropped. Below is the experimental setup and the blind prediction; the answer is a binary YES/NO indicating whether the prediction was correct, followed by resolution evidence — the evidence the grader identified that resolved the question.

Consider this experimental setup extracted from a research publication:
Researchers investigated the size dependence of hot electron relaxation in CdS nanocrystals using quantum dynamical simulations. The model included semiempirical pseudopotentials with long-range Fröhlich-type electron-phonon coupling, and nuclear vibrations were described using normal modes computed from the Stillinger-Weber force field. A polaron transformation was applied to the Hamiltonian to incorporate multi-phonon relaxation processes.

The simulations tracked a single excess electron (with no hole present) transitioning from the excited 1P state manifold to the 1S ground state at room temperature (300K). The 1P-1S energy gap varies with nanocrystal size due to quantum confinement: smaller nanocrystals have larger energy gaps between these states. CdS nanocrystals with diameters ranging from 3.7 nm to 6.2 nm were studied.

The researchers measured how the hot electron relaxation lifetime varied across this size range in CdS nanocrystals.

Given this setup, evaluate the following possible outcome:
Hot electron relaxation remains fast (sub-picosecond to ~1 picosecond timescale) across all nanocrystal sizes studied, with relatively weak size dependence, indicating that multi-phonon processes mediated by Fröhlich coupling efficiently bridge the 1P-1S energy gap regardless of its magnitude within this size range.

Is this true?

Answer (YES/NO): NO